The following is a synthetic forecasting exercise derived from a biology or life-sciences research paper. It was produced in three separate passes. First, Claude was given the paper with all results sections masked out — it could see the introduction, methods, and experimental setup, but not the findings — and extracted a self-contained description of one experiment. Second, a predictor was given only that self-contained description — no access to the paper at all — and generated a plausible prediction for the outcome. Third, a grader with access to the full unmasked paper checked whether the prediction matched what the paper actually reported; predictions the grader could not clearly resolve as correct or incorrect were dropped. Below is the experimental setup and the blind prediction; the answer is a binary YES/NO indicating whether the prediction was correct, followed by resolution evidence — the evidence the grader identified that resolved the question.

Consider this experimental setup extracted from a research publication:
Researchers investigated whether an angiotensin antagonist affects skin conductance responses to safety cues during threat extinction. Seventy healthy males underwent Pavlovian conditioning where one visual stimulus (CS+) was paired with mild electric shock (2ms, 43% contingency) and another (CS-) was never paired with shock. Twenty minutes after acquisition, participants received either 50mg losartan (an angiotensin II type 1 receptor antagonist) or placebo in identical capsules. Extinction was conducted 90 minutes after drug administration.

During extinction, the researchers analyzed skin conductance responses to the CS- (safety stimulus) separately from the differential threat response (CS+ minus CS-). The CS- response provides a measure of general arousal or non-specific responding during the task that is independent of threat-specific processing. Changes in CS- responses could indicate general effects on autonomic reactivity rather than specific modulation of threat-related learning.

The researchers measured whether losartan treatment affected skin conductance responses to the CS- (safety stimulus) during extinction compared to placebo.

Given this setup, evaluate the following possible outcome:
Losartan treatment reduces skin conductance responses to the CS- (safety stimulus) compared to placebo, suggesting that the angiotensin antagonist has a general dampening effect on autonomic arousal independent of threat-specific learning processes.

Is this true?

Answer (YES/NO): NO